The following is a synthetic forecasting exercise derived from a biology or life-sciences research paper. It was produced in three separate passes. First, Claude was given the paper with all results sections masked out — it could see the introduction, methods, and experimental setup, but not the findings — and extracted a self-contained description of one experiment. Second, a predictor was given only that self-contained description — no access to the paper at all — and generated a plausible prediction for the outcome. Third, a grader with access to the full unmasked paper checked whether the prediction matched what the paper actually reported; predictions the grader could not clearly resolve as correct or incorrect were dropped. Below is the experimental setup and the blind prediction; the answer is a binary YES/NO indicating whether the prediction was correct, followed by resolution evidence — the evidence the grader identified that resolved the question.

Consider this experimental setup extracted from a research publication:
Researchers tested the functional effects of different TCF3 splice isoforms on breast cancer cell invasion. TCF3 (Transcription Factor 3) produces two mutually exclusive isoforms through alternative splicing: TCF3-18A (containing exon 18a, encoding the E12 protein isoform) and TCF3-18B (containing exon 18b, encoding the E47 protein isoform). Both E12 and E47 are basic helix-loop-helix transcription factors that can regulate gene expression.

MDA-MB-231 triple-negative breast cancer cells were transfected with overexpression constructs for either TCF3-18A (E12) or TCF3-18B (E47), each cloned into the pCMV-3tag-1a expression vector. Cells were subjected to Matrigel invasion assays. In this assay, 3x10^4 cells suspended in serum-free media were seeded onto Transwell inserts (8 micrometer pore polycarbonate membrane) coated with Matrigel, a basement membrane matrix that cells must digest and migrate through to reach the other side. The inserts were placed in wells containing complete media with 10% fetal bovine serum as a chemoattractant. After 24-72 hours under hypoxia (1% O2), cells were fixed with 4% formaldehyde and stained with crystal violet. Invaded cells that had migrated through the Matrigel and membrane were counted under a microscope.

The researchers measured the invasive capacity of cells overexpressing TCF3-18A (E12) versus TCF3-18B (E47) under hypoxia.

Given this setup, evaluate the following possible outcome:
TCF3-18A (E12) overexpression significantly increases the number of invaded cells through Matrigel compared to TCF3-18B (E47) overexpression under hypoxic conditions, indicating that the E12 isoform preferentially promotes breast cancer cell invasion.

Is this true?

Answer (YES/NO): NO